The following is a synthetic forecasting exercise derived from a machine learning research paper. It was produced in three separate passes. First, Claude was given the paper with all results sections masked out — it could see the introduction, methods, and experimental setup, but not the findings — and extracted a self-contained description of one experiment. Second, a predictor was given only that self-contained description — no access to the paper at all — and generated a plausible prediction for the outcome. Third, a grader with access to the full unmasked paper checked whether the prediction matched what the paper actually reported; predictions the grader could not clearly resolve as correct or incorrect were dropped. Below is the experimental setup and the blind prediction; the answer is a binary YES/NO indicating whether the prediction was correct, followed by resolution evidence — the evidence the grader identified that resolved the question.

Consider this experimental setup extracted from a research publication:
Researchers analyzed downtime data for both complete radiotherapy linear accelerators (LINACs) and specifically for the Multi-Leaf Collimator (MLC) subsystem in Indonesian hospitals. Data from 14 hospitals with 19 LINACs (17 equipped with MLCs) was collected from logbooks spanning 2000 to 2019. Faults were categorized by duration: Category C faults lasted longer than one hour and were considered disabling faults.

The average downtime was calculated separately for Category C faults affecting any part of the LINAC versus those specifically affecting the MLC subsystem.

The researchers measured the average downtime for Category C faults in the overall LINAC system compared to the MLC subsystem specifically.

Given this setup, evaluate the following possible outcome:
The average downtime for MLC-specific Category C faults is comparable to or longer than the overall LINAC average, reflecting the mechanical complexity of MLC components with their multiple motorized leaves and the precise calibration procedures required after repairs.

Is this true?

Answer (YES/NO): NO